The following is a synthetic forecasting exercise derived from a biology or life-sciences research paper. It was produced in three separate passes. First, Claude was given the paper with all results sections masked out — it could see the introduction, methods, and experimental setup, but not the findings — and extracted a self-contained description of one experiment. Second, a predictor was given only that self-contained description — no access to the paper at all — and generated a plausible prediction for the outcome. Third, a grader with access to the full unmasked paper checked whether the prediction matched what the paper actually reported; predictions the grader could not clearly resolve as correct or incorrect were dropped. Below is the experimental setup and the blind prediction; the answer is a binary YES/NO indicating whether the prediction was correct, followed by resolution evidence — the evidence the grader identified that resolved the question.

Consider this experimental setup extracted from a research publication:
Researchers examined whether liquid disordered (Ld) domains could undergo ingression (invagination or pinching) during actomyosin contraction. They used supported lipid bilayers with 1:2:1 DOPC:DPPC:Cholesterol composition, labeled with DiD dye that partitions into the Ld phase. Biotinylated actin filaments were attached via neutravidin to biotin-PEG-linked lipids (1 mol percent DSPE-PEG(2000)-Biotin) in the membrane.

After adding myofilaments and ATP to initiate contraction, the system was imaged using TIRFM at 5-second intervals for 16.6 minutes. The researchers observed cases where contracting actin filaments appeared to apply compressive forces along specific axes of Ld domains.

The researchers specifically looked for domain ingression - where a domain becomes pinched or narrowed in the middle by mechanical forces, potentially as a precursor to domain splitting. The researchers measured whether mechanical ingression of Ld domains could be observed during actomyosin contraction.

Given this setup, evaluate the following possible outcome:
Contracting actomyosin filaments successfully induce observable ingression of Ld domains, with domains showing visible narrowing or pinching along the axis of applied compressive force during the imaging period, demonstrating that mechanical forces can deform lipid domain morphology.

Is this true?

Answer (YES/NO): YES